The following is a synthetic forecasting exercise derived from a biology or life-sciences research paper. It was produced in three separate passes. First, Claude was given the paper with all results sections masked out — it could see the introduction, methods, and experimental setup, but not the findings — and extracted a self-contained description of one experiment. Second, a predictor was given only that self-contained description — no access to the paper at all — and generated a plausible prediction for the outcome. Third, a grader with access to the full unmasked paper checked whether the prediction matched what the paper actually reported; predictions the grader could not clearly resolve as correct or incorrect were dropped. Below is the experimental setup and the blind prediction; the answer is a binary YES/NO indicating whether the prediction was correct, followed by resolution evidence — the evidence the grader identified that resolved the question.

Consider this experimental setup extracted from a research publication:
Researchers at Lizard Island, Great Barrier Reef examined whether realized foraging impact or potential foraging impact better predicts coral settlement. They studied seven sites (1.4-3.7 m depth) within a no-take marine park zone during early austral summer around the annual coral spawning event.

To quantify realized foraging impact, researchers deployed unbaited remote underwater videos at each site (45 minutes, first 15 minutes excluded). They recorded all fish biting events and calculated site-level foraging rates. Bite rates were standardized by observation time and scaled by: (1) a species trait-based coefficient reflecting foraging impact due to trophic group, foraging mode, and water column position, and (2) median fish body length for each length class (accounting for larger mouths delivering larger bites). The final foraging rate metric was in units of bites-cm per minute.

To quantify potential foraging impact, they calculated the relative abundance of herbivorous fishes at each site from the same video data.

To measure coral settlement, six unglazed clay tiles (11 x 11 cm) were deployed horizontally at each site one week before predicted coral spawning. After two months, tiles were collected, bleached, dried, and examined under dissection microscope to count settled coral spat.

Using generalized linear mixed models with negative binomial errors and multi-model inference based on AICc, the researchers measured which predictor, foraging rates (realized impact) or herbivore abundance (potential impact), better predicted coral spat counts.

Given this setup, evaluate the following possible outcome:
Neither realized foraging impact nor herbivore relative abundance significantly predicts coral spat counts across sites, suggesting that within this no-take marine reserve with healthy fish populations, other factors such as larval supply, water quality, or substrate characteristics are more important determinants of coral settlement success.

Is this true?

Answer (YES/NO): NO